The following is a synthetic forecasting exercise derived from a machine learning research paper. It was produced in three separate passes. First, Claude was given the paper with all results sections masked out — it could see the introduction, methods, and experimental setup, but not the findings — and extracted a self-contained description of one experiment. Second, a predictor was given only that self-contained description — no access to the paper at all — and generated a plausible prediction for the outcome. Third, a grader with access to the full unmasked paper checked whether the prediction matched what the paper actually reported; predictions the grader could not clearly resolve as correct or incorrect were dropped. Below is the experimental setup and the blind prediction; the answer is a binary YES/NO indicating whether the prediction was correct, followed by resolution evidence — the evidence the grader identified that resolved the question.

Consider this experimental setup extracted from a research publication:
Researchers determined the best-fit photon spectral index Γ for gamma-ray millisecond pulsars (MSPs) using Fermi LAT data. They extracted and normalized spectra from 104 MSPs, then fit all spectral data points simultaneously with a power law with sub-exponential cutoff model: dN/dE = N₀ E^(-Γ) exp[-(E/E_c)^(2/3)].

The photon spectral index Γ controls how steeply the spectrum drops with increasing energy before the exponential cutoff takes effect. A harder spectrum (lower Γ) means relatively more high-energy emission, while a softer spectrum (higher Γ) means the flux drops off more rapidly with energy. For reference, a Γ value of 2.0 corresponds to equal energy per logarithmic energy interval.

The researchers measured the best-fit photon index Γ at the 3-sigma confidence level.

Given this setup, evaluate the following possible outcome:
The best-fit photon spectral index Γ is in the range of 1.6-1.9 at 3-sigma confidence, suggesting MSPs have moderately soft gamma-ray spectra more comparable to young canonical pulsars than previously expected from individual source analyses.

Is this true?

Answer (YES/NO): NO